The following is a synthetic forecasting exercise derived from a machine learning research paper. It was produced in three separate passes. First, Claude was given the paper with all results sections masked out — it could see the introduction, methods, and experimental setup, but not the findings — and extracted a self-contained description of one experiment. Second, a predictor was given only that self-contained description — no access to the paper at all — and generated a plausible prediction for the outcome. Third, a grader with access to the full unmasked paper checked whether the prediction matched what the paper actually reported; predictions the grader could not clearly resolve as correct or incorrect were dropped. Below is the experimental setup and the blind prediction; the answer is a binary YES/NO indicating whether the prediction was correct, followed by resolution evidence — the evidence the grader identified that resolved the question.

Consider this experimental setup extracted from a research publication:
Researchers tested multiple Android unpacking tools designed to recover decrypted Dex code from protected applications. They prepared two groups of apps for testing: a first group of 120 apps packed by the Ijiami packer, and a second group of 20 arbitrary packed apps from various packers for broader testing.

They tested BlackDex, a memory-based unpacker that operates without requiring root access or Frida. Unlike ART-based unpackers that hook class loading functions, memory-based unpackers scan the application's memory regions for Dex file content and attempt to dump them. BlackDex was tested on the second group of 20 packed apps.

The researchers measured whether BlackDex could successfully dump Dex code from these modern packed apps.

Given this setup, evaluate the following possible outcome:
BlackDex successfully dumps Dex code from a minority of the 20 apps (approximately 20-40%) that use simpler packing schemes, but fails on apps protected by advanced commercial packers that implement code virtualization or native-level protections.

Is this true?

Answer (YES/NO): NO